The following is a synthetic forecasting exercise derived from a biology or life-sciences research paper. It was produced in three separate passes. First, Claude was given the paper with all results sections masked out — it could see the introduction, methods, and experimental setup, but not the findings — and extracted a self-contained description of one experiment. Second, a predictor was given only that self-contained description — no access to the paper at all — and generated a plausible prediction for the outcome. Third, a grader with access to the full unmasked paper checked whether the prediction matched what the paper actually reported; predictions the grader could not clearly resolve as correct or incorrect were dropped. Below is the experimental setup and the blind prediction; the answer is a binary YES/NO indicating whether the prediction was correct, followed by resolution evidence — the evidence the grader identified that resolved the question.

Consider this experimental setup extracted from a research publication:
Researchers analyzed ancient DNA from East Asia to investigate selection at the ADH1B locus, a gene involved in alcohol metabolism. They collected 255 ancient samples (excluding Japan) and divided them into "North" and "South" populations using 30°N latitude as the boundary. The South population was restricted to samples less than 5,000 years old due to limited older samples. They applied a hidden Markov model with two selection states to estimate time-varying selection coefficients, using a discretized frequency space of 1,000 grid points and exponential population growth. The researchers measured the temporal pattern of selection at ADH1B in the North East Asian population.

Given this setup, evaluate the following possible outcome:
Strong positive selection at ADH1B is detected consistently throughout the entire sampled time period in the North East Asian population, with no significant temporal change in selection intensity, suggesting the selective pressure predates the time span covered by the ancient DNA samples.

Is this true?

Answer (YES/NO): NO